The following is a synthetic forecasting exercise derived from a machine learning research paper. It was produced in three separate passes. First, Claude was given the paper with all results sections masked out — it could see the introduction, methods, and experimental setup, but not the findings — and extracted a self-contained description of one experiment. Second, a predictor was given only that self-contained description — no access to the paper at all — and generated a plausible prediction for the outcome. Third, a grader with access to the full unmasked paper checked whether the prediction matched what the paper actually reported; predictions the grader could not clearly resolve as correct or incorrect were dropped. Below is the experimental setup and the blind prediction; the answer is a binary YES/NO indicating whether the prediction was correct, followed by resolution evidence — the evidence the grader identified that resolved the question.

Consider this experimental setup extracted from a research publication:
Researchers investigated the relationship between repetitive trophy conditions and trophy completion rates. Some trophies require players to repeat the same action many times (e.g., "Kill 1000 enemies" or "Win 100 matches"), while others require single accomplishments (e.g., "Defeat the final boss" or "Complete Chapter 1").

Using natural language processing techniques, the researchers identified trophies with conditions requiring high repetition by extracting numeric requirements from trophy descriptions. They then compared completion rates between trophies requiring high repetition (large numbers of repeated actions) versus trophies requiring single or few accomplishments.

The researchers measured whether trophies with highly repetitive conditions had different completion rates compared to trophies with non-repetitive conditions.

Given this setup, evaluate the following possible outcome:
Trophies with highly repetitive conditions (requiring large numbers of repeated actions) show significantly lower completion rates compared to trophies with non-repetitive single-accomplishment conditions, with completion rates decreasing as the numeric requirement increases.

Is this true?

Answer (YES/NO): NO